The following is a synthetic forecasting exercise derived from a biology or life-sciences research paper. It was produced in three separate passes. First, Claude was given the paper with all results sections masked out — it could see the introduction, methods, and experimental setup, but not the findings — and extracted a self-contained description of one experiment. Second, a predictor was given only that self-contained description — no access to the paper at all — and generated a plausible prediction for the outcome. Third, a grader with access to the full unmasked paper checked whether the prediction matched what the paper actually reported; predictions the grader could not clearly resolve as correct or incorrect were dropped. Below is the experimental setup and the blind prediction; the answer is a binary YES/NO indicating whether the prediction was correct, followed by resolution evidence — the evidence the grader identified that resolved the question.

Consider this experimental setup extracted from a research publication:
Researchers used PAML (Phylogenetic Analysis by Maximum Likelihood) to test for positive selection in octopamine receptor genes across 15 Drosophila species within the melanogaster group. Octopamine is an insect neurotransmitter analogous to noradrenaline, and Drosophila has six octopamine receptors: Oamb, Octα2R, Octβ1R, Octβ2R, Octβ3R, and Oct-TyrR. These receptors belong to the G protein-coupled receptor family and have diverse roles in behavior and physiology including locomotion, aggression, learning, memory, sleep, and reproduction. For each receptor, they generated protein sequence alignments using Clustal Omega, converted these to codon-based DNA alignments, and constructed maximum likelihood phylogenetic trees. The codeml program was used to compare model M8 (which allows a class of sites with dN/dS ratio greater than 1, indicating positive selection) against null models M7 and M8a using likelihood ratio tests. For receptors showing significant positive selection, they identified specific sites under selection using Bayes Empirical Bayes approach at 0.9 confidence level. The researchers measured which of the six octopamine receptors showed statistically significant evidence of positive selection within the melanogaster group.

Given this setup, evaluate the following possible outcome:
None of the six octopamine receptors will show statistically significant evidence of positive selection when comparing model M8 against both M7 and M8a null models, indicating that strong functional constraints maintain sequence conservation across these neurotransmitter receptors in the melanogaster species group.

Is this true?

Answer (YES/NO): NO